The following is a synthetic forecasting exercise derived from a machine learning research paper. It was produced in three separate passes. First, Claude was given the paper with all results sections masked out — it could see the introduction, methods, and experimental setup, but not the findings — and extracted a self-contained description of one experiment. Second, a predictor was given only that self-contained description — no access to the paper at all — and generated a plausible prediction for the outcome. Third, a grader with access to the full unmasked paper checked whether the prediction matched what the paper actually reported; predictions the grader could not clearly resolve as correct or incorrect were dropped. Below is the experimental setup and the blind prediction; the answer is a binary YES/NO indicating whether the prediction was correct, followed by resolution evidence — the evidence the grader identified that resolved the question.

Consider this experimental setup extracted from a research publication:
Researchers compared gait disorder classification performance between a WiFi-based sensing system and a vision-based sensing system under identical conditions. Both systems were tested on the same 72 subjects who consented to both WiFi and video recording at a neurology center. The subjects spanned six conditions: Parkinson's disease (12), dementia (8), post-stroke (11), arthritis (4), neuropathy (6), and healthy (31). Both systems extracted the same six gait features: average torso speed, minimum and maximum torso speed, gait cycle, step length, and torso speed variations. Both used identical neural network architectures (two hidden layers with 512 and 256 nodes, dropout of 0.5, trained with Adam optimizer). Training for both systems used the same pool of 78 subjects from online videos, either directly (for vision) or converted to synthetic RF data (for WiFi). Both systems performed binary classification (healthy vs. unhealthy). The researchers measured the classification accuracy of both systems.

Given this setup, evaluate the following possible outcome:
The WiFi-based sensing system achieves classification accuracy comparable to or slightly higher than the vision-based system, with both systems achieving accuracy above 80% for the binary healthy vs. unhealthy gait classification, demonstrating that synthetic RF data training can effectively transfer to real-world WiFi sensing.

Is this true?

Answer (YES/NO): YES